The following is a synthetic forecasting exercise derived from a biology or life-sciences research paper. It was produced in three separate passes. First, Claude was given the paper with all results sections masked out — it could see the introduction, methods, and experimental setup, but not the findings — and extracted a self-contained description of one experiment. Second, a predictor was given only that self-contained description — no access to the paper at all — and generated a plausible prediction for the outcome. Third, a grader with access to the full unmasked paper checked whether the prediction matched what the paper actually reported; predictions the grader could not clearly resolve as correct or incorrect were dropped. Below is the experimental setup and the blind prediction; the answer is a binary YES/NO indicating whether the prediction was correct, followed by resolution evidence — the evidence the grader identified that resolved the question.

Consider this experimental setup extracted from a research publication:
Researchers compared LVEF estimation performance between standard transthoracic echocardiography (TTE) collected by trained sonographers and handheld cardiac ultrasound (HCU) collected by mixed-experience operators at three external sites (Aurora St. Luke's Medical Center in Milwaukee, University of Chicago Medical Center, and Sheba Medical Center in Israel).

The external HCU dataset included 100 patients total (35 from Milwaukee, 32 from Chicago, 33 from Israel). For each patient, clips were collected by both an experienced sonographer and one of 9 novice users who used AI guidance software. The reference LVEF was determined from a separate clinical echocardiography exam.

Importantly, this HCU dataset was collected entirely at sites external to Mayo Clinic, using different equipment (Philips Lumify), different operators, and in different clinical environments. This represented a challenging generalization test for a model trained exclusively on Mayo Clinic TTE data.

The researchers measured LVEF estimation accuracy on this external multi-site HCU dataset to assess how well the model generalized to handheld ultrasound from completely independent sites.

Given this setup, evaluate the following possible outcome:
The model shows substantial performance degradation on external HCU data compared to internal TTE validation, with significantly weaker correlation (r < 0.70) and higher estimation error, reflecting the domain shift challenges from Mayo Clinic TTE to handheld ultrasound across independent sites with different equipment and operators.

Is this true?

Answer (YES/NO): NO